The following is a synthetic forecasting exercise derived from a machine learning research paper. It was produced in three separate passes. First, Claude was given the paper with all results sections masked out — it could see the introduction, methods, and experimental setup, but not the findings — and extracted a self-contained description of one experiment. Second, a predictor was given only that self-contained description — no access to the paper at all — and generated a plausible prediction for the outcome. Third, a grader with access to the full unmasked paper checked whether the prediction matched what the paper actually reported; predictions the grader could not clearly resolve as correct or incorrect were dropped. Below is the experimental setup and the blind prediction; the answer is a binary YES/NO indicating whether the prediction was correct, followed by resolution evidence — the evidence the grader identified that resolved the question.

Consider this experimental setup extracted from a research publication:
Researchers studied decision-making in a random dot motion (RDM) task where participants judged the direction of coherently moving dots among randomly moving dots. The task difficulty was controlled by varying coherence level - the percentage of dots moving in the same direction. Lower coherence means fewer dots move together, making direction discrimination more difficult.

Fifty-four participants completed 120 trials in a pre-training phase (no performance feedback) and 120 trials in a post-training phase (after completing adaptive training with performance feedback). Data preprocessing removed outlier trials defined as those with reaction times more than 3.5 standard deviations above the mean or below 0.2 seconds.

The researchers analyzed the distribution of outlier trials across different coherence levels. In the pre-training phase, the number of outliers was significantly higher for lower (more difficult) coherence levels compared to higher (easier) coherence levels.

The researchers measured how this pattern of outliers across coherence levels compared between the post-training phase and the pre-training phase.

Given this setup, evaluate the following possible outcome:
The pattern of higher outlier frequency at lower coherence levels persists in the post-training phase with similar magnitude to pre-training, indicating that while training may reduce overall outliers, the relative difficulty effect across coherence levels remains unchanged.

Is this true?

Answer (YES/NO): NO